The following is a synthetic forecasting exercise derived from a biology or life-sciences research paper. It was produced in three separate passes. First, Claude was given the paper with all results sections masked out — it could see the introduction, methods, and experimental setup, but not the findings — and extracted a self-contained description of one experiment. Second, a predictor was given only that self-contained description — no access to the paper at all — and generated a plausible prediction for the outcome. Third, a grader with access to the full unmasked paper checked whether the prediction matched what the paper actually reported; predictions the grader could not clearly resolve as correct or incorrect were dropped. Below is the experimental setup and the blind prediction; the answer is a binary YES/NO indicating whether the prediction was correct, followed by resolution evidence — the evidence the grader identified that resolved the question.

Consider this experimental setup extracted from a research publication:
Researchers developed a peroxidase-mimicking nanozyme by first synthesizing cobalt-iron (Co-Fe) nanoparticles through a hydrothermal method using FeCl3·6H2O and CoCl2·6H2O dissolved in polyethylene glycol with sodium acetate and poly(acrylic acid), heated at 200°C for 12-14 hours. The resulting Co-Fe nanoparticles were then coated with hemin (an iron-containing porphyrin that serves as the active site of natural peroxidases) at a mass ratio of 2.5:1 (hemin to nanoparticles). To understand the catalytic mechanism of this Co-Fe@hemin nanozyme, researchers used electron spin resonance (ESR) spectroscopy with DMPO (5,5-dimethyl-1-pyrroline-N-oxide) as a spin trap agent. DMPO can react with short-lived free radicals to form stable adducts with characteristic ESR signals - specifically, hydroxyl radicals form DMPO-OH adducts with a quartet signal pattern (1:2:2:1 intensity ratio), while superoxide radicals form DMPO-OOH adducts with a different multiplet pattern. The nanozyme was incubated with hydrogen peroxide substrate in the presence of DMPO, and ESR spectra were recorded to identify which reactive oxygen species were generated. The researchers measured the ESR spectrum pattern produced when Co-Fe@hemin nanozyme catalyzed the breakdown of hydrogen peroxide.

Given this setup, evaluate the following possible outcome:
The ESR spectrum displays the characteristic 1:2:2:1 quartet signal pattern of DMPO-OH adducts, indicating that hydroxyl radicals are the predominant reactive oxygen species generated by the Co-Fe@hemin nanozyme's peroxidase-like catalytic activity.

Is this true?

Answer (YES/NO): NO